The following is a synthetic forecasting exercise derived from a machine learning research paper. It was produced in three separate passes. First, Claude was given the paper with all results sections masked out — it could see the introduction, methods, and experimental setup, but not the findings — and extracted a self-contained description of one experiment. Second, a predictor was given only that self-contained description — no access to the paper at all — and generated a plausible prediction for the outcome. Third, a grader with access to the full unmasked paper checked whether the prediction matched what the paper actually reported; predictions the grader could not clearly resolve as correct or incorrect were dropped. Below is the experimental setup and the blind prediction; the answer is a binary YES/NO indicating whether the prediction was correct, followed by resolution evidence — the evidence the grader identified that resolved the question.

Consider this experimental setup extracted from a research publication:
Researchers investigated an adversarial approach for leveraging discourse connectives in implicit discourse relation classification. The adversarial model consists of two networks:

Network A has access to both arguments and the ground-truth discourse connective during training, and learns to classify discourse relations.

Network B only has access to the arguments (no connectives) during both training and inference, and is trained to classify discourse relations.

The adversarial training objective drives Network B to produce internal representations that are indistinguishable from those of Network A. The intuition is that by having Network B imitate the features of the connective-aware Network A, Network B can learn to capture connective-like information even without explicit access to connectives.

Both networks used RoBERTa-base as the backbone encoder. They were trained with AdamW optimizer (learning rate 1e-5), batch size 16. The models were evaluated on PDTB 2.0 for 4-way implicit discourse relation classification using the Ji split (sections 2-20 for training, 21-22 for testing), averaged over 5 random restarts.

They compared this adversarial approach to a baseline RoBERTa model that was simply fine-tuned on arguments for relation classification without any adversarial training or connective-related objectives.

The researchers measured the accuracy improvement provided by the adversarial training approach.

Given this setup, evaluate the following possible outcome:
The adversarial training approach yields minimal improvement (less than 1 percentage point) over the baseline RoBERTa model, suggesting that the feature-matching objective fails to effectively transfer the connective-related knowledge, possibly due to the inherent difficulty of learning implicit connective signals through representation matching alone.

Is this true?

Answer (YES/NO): YES